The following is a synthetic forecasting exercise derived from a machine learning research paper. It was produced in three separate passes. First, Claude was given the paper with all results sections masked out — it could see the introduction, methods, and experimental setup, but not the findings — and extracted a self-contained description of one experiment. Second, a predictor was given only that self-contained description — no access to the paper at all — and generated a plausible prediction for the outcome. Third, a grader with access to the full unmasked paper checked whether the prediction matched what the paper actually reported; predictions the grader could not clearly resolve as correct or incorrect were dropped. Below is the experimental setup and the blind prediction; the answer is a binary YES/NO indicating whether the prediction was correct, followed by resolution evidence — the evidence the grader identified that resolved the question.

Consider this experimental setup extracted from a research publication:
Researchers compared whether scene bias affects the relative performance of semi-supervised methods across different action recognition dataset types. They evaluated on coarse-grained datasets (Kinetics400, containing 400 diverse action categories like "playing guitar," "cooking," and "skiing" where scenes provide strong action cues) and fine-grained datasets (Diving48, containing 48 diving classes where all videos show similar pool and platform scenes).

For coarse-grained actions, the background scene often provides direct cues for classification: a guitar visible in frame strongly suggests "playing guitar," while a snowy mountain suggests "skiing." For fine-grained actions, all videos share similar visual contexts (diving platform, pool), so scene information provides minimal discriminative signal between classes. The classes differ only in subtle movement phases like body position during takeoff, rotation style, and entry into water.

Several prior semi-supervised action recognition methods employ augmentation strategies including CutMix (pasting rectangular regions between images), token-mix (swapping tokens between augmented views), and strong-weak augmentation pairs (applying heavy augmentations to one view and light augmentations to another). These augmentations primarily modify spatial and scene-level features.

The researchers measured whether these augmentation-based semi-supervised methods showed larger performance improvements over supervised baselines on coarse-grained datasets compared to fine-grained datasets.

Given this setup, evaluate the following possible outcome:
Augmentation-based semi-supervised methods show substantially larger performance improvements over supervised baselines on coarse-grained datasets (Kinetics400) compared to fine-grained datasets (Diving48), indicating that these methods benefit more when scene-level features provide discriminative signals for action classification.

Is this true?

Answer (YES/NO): YES